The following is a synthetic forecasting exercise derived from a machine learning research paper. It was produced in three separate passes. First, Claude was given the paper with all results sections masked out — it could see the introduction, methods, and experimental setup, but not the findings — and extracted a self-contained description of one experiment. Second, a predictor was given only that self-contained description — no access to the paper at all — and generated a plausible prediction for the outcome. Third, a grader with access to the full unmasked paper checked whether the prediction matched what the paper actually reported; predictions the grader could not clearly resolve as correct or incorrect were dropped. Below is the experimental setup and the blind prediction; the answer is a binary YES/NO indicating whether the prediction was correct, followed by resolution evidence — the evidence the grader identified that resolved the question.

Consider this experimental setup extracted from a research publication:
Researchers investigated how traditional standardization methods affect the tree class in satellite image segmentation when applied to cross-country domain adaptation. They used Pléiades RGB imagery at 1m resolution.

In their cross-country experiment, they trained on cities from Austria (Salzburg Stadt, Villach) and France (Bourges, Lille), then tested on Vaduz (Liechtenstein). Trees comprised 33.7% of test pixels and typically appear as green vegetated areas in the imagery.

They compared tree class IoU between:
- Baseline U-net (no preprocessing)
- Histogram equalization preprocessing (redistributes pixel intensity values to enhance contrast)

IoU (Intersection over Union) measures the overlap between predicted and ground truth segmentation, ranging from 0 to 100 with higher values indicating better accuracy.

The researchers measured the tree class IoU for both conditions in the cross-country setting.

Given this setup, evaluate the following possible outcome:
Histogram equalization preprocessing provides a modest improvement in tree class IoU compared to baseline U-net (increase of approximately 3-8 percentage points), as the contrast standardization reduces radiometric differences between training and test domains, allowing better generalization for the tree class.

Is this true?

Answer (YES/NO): YES